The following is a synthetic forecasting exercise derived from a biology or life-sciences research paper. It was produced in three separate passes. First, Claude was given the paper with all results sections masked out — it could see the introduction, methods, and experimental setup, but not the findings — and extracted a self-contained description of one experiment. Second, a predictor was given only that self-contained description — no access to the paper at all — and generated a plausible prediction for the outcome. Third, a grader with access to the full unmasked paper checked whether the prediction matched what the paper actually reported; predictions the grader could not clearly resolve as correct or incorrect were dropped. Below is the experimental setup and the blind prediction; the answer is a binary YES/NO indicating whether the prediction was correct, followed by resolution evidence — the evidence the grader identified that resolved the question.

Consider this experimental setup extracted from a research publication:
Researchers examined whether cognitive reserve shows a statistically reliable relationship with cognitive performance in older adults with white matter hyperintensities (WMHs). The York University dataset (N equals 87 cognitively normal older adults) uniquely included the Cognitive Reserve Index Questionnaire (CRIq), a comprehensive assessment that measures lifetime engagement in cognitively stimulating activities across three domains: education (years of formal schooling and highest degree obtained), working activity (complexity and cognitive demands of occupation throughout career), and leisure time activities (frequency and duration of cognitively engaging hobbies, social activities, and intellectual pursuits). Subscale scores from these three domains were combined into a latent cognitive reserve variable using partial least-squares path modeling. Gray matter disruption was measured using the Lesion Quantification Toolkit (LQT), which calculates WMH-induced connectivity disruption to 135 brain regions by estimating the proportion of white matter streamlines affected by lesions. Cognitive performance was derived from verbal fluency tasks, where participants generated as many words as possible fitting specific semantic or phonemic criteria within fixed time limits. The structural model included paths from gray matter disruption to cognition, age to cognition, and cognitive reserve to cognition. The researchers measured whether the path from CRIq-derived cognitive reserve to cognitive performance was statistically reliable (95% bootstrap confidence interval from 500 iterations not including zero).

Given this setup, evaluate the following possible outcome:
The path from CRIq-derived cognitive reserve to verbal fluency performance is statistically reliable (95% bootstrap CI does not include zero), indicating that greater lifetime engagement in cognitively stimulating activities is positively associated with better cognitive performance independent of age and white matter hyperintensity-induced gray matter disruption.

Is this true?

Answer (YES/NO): YES